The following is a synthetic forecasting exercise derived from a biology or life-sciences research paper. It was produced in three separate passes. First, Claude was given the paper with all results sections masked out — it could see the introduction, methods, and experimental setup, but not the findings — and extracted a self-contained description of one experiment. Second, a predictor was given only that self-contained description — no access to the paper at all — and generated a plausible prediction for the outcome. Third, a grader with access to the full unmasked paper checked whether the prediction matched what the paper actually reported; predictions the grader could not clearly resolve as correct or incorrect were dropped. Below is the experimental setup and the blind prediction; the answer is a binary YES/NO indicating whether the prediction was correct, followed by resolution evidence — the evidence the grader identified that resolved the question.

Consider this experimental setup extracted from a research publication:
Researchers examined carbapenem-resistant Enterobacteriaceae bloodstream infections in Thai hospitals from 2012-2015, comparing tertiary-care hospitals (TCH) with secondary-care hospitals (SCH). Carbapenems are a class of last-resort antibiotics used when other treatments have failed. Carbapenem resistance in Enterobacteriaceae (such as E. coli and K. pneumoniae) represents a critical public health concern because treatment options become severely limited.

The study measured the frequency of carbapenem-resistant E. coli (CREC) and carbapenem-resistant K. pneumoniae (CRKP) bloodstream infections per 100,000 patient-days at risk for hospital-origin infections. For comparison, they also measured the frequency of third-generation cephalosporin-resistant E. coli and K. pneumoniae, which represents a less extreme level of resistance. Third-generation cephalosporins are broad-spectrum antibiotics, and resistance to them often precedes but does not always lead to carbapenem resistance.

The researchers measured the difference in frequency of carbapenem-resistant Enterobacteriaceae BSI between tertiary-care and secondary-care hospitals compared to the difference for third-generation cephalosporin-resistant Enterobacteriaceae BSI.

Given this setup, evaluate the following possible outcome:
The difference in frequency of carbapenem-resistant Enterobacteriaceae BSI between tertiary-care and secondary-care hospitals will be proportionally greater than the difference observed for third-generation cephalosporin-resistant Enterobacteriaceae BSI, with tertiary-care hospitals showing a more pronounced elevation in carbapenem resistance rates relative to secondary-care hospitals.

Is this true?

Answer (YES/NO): NO